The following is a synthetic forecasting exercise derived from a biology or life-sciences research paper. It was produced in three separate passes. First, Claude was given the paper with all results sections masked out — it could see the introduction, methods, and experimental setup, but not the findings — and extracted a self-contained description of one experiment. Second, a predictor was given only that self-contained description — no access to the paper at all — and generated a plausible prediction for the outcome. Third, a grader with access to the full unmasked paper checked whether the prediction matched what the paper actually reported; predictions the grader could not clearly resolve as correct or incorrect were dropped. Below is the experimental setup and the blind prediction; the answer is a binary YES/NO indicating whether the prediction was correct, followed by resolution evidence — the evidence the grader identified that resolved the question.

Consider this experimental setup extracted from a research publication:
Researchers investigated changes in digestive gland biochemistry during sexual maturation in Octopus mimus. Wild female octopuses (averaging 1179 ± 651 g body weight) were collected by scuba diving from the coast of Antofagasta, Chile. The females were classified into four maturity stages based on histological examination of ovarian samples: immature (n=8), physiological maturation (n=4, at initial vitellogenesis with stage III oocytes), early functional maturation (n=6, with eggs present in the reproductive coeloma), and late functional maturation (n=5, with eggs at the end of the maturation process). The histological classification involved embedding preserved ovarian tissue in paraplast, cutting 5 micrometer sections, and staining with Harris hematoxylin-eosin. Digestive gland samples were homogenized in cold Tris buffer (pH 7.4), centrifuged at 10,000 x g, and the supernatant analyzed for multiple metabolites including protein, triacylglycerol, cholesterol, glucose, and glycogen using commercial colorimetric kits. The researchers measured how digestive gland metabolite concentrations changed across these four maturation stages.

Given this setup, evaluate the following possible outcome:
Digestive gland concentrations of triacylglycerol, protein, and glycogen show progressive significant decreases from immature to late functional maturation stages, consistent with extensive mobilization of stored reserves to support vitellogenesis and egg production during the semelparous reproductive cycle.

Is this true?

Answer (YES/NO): NO